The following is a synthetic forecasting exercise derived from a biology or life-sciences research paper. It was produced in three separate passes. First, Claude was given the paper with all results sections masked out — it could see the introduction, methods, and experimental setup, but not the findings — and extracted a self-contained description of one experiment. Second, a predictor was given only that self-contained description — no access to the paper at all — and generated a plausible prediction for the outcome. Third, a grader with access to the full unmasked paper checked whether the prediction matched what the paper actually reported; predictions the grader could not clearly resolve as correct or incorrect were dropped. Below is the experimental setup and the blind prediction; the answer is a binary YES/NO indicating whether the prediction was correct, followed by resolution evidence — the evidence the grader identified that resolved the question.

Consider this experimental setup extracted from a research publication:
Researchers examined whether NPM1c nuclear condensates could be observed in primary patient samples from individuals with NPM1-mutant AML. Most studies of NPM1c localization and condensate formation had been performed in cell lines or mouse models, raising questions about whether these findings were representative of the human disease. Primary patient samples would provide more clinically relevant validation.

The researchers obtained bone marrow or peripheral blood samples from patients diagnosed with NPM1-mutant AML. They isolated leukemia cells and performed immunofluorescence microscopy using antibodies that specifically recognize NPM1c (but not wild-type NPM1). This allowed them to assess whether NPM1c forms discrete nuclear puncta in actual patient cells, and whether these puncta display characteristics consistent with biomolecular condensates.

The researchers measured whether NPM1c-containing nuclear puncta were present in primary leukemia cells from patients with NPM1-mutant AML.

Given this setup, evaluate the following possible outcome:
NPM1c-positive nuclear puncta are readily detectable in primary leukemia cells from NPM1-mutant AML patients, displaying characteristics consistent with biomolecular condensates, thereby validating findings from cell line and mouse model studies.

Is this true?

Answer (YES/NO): YES